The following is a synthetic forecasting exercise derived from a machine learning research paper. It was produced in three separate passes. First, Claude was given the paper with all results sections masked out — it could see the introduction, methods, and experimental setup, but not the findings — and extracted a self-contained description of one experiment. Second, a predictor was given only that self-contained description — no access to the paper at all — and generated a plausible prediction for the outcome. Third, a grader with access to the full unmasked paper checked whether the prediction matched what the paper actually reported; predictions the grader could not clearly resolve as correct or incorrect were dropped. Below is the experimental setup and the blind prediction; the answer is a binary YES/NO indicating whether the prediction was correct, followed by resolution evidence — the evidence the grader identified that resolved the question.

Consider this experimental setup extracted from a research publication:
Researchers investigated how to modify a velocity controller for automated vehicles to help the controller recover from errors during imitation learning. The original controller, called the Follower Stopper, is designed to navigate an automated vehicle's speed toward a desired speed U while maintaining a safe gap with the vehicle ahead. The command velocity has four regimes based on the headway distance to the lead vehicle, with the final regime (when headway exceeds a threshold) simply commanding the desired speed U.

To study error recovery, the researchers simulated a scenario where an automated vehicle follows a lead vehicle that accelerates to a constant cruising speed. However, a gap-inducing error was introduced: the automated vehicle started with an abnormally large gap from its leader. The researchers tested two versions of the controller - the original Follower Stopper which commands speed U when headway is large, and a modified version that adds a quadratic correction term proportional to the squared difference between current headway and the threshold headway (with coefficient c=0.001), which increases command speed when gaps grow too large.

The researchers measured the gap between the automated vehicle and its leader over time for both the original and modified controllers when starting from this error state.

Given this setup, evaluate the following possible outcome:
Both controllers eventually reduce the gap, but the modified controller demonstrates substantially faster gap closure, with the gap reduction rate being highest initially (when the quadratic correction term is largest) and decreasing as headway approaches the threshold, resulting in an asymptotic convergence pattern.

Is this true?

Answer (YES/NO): NO